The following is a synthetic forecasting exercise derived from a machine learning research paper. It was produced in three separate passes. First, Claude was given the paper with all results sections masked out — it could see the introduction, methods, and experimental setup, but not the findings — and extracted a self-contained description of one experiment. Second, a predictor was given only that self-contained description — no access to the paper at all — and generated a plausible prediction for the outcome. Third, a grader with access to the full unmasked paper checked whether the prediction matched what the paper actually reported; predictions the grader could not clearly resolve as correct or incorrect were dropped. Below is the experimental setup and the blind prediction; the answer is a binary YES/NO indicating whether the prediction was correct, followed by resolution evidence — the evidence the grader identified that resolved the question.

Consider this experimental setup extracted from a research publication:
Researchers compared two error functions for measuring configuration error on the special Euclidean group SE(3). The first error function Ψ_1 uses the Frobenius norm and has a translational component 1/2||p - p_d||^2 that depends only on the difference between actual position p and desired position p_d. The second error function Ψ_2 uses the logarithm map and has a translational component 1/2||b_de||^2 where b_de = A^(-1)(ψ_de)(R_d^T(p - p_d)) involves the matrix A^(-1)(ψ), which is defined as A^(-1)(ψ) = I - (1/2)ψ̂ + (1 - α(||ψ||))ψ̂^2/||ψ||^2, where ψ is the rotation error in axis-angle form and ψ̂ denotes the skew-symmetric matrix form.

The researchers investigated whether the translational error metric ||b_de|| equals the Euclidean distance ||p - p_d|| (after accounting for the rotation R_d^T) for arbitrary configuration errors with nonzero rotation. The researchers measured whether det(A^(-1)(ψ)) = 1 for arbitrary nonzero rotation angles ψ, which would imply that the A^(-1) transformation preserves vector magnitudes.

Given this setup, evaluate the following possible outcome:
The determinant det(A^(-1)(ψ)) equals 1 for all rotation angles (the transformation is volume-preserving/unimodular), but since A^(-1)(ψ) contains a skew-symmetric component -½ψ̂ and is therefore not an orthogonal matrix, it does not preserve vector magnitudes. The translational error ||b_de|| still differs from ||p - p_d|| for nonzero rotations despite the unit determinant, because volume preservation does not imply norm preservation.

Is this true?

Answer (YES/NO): NO